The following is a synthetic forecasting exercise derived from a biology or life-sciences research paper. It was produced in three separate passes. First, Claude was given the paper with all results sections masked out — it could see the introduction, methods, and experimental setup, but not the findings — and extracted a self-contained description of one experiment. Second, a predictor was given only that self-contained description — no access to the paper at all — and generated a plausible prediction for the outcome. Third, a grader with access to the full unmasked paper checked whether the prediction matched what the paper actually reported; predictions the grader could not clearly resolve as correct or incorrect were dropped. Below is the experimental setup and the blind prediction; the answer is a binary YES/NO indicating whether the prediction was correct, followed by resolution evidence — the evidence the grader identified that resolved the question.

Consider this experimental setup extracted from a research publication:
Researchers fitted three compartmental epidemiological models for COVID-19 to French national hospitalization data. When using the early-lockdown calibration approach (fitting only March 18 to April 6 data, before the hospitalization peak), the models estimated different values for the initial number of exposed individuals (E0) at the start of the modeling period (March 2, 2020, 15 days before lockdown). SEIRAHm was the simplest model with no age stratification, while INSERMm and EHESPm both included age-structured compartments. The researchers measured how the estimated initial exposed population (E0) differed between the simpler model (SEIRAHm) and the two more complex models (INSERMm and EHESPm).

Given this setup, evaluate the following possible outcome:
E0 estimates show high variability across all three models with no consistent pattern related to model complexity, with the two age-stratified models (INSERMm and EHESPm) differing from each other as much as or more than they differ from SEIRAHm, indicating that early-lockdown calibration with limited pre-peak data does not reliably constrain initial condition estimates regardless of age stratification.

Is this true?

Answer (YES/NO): NO